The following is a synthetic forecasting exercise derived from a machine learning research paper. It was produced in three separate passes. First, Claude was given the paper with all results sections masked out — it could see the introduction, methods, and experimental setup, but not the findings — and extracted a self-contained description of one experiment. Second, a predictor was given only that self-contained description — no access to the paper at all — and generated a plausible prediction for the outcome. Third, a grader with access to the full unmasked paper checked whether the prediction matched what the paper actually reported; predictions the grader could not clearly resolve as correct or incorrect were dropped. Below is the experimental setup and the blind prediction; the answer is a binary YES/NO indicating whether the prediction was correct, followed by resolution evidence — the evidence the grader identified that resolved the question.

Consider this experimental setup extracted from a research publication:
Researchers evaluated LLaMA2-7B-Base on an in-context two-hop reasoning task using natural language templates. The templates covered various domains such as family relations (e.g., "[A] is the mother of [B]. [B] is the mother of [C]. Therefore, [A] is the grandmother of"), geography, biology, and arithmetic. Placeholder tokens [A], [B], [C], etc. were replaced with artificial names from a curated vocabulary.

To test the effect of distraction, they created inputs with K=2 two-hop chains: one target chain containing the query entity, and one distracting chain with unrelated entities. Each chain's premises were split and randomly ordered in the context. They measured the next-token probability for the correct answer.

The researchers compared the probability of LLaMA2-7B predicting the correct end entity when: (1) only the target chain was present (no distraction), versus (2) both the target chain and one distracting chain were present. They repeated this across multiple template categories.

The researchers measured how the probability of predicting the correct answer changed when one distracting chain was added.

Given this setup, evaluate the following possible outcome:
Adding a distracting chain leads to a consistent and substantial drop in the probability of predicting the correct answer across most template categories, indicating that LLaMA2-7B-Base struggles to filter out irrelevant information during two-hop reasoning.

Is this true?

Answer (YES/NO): YES